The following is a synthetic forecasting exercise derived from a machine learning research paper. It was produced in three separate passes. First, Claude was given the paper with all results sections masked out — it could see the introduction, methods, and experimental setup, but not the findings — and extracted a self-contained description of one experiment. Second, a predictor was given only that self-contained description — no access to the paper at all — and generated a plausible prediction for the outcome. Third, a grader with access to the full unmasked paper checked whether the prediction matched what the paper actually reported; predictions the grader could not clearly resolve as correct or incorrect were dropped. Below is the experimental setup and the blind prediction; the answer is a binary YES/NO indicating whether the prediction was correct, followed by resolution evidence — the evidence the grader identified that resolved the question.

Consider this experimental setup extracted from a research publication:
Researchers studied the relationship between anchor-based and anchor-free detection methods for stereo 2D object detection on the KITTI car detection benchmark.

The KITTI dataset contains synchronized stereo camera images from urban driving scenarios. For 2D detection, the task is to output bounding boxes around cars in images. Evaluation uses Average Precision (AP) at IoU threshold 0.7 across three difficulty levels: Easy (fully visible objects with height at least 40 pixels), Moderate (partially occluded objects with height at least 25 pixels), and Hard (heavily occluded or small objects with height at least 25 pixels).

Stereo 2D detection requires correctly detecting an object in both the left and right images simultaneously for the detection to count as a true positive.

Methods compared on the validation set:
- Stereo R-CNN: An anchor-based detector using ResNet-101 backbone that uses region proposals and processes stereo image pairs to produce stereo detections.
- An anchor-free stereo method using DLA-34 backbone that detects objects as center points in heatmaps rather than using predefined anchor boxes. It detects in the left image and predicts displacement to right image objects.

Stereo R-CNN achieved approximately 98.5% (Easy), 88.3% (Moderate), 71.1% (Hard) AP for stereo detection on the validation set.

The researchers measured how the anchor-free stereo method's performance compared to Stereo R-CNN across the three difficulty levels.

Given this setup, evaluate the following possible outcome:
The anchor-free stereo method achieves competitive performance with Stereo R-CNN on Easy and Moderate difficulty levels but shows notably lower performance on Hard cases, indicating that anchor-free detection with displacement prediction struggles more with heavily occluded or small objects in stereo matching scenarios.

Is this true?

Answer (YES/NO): NO